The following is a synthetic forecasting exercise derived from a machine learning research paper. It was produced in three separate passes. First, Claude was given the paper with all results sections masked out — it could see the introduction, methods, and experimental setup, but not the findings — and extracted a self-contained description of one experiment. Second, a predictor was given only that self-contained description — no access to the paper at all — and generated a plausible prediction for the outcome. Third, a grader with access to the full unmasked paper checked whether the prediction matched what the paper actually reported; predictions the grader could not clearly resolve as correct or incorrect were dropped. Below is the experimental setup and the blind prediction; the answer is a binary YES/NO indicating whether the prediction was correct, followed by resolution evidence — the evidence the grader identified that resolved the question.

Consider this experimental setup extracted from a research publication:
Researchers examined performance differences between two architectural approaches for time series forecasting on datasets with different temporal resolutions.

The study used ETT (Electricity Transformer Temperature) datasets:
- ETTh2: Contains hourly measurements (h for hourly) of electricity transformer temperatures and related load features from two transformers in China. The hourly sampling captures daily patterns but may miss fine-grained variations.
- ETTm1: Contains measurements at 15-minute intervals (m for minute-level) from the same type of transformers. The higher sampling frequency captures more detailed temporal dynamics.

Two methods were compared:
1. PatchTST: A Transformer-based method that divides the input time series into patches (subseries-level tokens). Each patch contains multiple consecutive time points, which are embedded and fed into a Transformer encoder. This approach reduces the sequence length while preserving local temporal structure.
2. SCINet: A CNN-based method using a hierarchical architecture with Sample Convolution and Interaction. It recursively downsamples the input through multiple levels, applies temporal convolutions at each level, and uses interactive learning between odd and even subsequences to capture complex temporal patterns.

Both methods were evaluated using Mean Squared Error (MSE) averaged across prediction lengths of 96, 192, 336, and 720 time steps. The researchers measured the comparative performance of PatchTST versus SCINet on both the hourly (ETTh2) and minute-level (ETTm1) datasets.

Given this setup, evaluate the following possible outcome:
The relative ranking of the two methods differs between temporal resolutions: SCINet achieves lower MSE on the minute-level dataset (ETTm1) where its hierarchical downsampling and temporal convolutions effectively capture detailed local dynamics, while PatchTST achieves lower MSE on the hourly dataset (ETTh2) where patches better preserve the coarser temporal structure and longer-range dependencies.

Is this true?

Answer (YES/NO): NO